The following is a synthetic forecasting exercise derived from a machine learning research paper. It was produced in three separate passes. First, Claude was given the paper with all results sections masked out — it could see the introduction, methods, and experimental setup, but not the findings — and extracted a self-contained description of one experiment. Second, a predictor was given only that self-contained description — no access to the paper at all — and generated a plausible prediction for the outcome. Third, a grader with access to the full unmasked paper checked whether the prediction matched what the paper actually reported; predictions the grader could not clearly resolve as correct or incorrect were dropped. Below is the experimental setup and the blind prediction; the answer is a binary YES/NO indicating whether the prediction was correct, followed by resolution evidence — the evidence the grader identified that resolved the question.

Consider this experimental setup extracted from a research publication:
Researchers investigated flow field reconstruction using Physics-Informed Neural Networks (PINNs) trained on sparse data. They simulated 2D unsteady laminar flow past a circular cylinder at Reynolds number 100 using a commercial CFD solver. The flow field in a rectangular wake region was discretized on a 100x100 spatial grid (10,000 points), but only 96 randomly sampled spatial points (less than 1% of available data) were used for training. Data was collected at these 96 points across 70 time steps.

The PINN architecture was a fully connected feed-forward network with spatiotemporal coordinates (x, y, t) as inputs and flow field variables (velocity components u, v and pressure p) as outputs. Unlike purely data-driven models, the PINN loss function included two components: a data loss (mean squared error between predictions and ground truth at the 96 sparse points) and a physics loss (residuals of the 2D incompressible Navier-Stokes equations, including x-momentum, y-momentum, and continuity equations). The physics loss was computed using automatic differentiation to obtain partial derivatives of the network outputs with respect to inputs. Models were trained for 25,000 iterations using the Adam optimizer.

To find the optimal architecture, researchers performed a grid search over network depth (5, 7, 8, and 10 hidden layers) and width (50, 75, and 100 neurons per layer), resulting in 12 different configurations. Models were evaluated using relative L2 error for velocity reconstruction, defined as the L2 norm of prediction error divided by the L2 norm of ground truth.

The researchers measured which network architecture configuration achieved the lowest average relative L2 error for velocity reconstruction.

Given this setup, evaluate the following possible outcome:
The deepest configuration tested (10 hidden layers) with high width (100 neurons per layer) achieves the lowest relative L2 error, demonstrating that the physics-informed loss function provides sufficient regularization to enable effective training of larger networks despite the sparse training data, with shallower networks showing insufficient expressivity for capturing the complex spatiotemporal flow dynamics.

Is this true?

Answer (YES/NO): YES